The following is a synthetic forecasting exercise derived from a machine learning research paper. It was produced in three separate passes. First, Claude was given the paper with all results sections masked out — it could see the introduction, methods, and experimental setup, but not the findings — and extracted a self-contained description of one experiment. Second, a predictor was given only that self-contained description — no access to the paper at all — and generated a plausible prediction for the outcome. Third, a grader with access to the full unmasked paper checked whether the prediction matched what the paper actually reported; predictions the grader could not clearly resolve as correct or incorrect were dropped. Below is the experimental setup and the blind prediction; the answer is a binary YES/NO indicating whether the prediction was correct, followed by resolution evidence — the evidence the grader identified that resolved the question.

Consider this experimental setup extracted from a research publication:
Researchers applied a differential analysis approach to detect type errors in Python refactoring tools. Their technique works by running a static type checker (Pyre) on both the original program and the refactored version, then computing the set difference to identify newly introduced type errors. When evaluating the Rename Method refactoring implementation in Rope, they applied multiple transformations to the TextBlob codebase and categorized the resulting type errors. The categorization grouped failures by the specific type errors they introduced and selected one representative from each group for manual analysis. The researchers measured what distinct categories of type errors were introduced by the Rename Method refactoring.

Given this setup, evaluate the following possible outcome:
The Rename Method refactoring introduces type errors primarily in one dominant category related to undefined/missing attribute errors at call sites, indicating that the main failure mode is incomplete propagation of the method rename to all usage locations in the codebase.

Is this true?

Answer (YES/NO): NO